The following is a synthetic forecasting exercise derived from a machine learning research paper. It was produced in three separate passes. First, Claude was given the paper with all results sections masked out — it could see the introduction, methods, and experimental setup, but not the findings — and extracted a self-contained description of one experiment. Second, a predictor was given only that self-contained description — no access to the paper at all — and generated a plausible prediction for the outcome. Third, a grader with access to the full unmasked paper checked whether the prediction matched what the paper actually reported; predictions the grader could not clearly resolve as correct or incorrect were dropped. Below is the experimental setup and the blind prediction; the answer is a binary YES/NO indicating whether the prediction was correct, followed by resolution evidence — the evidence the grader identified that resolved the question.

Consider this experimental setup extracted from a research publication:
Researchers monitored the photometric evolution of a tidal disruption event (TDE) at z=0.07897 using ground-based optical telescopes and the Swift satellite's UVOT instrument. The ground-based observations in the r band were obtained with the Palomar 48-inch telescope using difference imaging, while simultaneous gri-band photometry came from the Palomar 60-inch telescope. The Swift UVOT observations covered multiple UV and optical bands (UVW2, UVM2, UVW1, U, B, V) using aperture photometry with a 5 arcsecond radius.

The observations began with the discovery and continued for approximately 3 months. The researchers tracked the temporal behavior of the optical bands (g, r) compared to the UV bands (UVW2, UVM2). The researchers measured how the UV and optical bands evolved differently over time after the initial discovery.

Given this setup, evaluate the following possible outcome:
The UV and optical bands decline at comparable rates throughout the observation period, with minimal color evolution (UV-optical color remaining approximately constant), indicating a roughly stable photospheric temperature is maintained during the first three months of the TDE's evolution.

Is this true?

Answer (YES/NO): NO